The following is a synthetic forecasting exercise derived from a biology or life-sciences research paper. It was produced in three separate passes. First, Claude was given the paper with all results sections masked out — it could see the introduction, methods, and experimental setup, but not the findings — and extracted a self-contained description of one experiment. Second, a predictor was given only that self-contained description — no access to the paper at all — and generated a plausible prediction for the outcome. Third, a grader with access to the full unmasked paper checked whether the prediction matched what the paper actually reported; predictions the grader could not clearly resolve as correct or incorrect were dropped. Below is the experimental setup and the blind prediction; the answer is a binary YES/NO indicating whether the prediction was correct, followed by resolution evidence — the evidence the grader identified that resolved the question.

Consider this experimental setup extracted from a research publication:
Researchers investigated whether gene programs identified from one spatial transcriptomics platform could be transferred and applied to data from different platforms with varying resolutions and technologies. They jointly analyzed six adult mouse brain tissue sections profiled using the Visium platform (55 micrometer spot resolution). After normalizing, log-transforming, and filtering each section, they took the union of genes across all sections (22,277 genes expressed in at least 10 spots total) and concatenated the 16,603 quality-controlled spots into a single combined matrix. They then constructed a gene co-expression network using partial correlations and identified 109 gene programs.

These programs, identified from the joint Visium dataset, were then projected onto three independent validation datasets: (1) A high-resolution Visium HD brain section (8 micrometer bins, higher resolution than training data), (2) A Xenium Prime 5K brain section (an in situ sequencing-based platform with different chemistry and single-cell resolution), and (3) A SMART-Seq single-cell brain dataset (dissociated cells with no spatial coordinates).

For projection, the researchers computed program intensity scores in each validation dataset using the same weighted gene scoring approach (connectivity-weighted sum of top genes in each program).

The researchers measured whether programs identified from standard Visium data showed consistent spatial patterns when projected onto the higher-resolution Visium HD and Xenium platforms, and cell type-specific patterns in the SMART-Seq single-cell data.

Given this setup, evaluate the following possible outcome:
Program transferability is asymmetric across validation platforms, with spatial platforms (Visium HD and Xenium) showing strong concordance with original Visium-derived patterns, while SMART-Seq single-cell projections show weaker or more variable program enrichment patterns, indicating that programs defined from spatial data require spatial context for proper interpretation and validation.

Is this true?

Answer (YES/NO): NO